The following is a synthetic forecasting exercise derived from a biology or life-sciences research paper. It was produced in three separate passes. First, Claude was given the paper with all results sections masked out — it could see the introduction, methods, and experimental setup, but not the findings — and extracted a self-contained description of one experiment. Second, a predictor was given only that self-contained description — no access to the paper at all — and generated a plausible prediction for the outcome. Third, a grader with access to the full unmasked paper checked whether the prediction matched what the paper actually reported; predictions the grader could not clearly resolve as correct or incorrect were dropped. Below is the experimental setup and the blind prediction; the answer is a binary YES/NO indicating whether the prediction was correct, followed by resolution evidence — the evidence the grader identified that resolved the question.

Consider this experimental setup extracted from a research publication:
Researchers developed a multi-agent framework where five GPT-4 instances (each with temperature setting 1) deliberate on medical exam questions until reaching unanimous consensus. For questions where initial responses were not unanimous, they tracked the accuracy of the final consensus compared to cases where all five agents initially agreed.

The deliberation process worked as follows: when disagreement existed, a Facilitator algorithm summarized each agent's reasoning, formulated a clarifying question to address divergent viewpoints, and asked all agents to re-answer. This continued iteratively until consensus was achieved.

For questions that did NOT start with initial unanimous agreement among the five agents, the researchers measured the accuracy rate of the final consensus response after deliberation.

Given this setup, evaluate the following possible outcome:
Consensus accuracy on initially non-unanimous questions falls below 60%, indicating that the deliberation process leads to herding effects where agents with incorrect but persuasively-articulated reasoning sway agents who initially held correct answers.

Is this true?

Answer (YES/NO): NO